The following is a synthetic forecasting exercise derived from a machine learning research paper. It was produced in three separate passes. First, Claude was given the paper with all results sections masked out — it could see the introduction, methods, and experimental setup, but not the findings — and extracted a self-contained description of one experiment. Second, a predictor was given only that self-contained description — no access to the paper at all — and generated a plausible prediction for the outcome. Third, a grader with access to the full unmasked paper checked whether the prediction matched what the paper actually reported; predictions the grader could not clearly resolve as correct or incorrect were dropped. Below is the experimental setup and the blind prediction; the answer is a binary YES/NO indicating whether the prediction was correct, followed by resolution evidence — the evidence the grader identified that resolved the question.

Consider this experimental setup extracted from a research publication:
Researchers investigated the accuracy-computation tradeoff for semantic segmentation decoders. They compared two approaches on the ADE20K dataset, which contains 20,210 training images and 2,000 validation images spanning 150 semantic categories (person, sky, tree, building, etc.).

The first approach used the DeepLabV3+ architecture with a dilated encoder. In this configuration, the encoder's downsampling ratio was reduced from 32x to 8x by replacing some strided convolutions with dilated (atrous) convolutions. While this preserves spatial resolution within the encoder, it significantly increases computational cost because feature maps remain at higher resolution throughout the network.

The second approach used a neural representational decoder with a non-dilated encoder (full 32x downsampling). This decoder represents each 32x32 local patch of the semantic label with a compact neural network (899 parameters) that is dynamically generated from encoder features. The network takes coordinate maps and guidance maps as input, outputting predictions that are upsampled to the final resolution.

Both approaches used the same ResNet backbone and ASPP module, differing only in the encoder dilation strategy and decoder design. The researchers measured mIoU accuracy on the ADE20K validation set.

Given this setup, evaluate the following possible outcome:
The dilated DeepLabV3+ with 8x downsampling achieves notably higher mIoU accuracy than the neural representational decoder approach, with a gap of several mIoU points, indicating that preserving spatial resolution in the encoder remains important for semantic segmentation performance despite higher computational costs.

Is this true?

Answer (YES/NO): NO